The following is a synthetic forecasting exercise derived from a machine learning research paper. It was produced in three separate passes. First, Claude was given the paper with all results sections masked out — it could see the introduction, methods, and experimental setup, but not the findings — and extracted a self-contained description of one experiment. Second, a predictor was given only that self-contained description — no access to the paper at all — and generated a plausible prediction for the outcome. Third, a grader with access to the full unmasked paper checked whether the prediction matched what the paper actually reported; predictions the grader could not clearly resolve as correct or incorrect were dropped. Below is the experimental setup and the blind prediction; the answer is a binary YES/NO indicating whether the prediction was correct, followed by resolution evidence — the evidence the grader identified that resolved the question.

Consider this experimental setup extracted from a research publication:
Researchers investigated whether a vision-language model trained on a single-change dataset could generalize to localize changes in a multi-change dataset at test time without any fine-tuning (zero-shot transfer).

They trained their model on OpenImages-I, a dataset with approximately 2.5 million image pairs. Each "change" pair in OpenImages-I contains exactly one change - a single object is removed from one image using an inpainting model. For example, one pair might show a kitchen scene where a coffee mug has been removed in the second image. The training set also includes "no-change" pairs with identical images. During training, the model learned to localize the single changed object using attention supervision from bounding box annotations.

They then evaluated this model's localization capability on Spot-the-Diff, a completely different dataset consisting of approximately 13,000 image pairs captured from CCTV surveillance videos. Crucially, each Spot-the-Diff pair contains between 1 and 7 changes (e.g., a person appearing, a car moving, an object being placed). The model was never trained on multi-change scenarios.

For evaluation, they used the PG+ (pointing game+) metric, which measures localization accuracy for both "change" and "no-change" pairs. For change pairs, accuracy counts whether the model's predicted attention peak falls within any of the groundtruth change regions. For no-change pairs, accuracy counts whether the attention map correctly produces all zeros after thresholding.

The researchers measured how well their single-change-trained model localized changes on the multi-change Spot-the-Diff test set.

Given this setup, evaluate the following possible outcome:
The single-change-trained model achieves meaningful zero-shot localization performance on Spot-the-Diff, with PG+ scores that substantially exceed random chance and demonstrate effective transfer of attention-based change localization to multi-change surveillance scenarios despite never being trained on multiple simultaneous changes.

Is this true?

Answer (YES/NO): YES